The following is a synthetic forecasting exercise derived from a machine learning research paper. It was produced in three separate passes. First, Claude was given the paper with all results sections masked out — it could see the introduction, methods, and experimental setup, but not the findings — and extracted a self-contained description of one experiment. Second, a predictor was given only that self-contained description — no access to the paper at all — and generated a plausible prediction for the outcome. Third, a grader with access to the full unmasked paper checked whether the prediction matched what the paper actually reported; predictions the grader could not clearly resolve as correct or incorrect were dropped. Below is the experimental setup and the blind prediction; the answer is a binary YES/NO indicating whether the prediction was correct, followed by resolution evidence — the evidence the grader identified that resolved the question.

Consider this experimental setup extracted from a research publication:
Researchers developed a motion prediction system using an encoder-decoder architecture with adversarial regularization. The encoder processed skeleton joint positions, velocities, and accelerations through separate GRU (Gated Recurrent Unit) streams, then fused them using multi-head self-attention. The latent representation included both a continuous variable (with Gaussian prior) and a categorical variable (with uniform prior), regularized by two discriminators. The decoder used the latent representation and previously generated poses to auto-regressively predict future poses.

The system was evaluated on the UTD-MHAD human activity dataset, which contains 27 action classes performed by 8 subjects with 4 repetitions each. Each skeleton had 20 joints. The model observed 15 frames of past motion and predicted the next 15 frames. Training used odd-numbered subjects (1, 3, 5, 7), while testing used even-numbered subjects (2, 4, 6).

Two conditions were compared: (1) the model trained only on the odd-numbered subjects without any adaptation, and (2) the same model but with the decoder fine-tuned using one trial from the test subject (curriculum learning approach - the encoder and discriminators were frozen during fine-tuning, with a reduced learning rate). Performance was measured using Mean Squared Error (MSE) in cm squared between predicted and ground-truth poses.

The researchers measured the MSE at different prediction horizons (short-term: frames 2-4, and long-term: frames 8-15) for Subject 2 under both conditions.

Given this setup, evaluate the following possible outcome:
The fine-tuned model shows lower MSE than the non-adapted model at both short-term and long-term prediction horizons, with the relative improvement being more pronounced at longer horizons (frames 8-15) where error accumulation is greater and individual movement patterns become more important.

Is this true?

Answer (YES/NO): NO